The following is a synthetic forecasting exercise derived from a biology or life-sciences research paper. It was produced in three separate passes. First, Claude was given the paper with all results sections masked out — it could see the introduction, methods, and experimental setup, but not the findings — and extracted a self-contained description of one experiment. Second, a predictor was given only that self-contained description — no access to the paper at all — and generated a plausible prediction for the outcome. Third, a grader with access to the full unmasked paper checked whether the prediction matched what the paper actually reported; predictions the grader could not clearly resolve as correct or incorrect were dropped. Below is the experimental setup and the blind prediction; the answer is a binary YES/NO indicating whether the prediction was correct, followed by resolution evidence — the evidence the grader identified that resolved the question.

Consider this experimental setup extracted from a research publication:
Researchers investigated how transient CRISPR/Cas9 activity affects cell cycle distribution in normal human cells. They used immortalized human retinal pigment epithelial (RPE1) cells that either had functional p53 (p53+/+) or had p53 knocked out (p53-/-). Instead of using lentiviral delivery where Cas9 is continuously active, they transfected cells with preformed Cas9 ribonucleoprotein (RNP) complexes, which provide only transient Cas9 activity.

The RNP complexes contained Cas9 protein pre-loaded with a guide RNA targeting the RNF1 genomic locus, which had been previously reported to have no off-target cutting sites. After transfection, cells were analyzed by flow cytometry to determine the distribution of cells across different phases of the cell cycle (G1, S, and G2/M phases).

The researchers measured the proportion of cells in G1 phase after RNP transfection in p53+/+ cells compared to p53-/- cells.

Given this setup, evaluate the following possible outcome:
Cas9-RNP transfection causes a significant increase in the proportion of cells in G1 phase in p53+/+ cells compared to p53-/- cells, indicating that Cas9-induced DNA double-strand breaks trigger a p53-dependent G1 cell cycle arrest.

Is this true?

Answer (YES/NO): YES